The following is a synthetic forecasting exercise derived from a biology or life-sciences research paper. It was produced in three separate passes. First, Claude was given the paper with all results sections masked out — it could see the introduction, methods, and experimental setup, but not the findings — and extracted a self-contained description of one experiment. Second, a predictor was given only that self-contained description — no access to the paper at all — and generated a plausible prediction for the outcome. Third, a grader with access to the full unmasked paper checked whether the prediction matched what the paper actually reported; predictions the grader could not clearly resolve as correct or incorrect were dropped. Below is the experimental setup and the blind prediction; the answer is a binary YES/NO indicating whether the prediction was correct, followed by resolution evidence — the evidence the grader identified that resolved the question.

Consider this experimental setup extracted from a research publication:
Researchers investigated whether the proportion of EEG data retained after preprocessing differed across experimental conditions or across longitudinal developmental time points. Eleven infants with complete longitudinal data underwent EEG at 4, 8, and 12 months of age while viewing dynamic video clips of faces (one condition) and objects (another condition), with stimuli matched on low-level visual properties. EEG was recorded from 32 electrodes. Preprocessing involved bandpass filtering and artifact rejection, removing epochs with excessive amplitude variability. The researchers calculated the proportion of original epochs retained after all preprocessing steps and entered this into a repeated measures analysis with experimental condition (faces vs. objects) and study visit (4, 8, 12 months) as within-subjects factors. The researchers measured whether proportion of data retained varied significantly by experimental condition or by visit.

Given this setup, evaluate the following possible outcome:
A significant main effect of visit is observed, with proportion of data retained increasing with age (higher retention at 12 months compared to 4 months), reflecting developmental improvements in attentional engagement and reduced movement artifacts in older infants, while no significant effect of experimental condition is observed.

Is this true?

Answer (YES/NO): NO